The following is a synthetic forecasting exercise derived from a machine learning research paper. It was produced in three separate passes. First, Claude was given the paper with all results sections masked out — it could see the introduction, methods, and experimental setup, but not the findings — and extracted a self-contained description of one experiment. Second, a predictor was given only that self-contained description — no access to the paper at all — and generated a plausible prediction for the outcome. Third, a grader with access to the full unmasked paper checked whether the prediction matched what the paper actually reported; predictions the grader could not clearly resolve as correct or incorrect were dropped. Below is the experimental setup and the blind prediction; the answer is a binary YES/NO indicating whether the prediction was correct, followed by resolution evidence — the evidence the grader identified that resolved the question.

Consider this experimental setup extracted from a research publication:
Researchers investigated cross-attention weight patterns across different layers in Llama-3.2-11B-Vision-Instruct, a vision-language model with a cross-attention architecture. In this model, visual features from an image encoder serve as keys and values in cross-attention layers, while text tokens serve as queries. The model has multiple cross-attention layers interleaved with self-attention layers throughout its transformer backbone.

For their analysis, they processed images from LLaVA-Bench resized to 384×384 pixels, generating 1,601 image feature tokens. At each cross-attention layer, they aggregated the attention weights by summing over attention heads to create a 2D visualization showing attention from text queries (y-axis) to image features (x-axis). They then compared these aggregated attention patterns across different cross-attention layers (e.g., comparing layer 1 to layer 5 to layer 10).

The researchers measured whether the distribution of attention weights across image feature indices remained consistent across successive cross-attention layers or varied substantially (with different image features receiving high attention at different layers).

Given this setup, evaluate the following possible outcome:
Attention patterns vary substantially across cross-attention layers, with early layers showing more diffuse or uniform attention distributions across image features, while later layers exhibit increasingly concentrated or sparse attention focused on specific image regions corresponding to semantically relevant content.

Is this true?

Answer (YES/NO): NO